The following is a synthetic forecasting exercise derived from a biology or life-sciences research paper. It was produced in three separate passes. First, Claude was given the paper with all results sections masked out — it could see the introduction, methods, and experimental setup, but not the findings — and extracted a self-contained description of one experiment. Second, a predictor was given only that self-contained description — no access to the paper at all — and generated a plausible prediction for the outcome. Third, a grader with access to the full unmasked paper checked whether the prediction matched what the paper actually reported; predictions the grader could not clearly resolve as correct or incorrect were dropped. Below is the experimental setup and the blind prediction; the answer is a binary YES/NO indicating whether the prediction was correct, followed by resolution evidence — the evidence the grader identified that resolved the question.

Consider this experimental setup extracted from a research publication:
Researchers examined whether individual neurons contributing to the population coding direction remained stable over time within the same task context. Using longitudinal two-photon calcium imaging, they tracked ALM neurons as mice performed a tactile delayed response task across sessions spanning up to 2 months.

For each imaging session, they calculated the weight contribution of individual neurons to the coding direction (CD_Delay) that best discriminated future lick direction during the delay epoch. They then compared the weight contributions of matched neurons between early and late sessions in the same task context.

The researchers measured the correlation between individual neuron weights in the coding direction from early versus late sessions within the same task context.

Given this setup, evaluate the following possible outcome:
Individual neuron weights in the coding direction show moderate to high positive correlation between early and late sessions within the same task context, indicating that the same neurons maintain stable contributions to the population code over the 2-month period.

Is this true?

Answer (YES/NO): YES